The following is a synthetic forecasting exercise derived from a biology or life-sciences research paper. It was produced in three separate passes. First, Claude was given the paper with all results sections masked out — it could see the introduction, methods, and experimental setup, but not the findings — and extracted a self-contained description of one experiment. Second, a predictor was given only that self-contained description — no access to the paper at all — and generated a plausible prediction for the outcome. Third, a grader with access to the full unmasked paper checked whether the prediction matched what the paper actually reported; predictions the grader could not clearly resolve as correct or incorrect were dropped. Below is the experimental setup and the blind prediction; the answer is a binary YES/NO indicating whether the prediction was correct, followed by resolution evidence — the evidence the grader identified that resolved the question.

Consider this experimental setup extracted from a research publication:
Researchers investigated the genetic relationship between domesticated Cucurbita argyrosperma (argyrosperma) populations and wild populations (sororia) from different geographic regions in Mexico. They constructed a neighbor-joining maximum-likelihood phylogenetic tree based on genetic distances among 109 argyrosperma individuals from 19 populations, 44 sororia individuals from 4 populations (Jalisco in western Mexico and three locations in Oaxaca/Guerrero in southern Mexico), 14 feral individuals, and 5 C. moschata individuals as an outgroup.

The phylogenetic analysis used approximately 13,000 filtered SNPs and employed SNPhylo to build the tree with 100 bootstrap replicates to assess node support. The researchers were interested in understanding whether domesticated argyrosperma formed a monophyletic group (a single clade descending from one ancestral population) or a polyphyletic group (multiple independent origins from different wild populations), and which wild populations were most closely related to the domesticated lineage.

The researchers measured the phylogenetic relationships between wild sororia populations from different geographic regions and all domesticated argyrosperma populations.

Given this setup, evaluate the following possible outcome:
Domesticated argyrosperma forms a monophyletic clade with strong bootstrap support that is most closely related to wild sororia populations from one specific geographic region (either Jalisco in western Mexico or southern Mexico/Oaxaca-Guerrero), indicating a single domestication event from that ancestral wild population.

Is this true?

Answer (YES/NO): YES